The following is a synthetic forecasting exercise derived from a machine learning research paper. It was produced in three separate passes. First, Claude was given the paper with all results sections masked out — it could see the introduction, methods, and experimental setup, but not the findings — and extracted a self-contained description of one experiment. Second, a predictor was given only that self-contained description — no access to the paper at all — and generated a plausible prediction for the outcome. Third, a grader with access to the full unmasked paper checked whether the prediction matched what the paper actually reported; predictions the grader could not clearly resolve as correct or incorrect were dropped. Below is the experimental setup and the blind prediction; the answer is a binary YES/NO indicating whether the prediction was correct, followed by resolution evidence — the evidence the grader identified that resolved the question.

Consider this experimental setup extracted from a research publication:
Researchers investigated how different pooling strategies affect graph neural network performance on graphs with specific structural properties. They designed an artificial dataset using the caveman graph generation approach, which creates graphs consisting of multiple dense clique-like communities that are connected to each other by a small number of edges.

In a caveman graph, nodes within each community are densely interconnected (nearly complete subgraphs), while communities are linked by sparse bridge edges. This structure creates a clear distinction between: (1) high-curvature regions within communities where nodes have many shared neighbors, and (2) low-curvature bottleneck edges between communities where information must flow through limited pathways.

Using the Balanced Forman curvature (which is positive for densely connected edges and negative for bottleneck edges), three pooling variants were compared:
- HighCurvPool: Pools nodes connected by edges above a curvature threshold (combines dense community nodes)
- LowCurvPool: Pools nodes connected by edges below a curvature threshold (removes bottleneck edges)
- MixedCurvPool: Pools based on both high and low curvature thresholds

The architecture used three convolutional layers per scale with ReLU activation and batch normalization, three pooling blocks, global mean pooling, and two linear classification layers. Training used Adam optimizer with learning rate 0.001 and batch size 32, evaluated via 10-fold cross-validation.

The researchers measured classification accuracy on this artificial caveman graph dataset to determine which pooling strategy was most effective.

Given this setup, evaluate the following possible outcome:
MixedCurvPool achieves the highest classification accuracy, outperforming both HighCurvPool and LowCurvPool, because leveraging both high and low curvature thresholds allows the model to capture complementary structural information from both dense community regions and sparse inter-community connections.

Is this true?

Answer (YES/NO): NO